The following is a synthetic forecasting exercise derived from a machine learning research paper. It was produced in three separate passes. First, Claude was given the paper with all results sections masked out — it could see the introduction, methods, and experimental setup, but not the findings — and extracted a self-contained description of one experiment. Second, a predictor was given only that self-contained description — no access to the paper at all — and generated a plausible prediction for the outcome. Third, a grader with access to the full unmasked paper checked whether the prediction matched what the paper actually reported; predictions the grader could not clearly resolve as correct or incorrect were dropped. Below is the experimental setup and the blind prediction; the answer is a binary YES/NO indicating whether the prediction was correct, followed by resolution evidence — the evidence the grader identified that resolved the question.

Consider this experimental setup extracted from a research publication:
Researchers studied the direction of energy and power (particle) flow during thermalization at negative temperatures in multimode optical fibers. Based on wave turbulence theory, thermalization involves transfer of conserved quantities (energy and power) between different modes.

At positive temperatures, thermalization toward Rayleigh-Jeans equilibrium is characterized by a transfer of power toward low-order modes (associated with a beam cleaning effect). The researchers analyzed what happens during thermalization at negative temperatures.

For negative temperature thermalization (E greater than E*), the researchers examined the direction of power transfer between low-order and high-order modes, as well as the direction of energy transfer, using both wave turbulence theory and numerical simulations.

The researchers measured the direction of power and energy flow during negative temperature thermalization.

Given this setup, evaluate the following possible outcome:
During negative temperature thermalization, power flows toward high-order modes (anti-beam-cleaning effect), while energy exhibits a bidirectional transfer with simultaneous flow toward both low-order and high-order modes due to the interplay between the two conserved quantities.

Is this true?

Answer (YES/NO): NO